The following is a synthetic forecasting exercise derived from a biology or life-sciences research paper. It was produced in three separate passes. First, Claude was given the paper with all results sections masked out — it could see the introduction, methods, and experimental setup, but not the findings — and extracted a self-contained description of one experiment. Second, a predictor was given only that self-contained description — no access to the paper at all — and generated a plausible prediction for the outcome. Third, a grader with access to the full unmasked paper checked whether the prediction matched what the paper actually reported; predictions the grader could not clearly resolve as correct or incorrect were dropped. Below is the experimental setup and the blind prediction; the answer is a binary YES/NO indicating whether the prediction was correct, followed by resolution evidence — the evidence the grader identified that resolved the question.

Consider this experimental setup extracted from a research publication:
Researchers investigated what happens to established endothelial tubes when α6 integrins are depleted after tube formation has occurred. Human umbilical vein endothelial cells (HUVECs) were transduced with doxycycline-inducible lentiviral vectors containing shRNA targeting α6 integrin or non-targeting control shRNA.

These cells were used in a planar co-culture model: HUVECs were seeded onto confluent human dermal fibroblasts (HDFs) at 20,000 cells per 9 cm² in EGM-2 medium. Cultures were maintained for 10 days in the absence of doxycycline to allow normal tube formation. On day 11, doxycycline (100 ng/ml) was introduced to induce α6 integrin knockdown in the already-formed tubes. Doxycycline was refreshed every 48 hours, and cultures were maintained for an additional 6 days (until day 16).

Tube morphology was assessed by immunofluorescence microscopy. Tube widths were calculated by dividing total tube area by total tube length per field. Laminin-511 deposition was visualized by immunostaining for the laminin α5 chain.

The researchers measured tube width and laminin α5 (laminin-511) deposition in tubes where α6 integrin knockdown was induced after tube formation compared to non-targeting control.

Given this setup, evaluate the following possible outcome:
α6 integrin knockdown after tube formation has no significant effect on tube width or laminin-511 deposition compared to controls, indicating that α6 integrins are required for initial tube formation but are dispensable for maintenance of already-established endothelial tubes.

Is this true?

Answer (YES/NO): NO